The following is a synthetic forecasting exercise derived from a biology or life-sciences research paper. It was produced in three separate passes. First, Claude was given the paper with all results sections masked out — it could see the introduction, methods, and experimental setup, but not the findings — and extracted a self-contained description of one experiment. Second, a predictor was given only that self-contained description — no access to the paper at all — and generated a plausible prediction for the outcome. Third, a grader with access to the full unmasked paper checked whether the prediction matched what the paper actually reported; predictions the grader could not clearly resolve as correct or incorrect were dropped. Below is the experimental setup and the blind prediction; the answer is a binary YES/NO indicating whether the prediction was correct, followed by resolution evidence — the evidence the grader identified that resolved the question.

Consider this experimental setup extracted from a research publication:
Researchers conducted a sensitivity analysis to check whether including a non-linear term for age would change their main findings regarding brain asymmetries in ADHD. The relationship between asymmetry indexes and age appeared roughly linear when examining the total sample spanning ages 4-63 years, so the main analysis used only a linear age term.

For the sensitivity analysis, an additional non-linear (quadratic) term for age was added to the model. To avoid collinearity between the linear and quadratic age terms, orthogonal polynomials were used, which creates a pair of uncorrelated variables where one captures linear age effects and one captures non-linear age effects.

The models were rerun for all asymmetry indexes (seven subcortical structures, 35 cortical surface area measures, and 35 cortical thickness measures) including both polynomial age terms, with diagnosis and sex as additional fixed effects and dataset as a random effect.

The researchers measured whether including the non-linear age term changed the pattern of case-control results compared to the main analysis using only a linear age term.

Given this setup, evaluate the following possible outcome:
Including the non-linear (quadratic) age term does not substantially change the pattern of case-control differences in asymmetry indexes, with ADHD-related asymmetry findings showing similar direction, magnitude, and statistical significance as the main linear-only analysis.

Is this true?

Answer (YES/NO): YES